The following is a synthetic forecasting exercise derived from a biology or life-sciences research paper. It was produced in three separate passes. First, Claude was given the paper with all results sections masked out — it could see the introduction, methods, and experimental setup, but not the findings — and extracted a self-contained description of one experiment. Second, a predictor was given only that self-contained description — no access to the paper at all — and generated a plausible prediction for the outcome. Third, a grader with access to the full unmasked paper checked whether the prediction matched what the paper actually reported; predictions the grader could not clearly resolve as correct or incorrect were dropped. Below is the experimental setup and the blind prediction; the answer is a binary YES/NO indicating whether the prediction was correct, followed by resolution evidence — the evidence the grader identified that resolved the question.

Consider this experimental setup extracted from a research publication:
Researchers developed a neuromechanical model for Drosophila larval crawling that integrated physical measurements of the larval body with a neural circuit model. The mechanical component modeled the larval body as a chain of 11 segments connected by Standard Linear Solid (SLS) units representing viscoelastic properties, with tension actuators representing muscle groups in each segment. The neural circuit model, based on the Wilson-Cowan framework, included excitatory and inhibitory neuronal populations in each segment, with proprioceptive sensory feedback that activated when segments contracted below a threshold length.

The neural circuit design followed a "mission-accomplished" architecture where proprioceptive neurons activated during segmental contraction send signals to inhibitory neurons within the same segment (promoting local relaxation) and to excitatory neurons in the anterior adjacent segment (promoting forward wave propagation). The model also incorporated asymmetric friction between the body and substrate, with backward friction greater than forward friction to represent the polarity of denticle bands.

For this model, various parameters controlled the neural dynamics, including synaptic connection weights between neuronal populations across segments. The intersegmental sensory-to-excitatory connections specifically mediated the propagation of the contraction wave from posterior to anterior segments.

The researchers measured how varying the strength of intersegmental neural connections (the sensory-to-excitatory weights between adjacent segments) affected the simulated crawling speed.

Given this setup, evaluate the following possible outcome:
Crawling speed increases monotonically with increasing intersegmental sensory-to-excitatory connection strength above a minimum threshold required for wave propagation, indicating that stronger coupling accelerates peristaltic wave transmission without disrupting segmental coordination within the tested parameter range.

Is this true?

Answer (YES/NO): NO